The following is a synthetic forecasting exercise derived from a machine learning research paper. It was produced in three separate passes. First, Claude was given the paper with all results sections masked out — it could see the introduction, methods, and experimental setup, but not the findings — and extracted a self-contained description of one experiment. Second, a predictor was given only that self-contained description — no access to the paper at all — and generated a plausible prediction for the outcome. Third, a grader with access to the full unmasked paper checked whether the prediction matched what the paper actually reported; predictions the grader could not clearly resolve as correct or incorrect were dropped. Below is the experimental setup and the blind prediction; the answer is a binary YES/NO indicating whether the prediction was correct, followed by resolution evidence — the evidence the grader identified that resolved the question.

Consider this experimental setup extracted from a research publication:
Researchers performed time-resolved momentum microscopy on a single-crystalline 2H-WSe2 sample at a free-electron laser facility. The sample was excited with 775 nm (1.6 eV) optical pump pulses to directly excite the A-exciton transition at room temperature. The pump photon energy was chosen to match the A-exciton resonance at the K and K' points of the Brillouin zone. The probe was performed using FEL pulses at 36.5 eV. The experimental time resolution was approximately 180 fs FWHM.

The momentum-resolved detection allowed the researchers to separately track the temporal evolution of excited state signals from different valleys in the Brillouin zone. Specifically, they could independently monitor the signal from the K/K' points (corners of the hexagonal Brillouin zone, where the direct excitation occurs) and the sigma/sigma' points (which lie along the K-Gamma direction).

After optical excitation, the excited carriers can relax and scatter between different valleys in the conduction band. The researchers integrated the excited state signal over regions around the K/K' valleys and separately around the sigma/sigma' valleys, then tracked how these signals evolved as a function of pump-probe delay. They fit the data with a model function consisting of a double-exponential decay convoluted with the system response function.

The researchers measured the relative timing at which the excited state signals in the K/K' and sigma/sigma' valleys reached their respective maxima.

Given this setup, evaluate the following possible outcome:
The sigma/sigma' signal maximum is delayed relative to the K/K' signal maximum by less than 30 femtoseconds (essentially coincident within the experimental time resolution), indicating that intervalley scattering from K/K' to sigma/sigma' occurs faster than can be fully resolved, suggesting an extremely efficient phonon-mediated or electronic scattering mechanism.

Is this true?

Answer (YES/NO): NO